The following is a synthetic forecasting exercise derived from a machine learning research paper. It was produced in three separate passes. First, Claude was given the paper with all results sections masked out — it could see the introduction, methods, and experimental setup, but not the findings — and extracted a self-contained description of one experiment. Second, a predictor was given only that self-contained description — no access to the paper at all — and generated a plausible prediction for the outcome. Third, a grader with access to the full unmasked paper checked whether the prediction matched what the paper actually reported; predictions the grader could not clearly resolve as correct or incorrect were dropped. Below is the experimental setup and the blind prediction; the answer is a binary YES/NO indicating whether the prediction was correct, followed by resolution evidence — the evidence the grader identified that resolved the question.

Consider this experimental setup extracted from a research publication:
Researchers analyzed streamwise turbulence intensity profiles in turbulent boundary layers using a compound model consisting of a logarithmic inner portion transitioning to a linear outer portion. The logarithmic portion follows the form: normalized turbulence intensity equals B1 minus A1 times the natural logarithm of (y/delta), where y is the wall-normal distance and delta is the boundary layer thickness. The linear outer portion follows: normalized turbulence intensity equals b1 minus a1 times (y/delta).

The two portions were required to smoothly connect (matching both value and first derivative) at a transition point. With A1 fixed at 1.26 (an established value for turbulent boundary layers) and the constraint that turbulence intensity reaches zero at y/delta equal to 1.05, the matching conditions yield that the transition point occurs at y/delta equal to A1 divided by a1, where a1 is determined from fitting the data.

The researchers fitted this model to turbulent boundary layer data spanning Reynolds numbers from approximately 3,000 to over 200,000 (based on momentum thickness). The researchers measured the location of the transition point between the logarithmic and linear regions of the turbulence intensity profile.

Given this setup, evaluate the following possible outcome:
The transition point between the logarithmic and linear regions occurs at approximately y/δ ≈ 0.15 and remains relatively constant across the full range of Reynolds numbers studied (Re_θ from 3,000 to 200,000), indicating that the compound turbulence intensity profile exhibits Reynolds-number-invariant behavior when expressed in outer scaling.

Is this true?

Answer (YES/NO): NO